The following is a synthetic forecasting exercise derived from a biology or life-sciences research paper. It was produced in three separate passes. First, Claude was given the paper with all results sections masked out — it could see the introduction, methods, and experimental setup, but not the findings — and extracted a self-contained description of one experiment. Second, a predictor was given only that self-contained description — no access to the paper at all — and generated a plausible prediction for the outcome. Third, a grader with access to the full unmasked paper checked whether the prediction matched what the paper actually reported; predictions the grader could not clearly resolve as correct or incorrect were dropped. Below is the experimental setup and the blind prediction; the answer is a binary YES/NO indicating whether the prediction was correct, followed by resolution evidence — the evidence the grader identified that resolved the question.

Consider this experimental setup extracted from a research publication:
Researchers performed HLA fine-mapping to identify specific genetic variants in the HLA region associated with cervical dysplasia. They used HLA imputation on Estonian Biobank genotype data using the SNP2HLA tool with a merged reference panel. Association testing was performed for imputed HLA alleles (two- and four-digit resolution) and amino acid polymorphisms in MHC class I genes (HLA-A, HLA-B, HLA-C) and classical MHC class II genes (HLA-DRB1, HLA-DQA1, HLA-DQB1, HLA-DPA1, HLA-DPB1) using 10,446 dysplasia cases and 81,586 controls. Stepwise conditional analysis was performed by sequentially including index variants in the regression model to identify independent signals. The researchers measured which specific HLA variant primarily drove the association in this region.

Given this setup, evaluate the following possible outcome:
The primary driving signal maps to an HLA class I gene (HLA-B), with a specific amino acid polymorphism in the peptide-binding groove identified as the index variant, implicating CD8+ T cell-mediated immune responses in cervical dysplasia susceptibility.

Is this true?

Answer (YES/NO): NO